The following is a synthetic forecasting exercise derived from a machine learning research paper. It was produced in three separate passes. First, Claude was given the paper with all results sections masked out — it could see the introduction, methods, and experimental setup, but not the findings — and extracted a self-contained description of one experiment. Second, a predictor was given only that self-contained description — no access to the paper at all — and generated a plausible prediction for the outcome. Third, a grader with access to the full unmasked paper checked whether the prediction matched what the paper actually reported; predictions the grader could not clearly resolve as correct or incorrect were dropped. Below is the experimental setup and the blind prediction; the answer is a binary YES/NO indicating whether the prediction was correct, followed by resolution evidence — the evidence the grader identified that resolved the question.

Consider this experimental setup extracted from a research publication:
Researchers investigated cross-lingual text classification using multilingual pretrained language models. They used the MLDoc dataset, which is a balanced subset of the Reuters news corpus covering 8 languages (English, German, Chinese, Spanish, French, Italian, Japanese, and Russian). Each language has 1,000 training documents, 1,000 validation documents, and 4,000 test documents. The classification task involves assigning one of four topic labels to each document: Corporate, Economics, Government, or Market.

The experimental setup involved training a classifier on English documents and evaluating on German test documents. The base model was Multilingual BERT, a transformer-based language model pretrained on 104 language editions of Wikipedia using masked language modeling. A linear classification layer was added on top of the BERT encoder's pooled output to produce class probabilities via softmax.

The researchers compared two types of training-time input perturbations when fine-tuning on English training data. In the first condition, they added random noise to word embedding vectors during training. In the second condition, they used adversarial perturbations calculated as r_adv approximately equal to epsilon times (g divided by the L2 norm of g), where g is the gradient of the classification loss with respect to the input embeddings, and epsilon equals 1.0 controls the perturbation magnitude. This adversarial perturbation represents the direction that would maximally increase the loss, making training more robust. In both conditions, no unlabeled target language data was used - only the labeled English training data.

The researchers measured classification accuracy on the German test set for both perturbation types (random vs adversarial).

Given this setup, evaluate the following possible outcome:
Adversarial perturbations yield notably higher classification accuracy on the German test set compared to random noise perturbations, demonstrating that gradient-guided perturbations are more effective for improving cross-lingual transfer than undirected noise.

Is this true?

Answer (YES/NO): YES